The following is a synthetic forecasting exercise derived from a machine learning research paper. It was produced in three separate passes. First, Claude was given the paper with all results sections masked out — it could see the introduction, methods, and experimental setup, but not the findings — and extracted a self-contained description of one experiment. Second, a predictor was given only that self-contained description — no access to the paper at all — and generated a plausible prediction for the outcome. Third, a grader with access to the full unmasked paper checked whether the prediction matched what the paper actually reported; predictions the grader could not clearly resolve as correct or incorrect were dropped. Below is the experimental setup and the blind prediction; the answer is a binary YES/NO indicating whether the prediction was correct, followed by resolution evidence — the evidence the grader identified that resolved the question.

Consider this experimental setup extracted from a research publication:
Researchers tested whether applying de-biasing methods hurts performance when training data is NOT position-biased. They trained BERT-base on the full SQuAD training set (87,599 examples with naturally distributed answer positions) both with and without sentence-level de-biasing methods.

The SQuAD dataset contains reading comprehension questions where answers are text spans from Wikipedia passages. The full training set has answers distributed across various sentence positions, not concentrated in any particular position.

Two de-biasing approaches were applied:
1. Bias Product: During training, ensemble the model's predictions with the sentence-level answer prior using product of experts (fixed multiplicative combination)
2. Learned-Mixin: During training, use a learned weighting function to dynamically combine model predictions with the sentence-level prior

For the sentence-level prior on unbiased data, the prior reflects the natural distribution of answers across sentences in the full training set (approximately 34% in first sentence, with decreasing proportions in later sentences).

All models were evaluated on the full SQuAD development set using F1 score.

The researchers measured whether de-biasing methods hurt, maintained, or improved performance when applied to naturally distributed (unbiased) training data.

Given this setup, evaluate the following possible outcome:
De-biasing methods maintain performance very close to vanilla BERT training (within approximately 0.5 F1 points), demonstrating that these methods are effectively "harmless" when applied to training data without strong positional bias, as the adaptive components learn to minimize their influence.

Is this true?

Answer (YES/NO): YES